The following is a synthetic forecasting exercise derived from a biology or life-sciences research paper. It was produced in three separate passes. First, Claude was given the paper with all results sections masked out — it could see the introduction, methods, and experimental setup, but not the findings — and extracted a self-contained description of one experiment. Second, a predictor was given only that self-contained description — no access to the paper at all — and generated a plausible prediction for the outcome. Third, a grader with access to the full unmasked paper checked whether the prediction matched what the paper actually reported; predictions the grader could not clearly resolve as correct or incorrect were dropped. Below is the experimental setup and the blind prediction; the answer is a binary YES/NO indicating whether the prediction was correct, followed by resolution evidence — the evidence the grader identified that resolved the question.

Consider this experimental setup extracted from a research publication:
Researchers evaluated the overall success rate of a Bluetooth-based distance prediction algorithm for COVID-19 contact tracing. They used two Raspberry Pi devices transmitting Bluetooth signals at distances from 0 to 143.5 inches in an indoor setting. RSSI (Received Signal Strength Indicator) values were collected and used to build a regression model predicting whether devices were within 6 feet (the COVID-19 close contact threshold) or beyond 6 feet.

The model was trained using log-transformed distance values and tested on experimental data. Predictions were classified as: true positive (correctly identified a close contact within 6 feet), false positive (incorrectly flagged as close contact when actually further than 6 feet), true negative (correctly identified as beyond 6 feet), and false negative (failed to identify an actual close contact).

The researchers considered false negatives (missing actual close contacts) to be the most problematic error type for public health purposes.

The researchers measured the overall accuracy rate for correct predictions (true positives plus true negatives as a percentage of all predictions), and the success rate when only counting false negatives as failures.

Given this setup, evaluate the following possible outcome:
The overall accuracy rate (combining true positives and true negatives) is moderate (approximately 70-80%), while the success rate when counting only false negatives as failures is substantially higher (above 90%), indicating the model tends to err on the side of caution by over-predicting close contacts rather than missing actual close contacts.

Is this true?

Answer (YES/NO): NO